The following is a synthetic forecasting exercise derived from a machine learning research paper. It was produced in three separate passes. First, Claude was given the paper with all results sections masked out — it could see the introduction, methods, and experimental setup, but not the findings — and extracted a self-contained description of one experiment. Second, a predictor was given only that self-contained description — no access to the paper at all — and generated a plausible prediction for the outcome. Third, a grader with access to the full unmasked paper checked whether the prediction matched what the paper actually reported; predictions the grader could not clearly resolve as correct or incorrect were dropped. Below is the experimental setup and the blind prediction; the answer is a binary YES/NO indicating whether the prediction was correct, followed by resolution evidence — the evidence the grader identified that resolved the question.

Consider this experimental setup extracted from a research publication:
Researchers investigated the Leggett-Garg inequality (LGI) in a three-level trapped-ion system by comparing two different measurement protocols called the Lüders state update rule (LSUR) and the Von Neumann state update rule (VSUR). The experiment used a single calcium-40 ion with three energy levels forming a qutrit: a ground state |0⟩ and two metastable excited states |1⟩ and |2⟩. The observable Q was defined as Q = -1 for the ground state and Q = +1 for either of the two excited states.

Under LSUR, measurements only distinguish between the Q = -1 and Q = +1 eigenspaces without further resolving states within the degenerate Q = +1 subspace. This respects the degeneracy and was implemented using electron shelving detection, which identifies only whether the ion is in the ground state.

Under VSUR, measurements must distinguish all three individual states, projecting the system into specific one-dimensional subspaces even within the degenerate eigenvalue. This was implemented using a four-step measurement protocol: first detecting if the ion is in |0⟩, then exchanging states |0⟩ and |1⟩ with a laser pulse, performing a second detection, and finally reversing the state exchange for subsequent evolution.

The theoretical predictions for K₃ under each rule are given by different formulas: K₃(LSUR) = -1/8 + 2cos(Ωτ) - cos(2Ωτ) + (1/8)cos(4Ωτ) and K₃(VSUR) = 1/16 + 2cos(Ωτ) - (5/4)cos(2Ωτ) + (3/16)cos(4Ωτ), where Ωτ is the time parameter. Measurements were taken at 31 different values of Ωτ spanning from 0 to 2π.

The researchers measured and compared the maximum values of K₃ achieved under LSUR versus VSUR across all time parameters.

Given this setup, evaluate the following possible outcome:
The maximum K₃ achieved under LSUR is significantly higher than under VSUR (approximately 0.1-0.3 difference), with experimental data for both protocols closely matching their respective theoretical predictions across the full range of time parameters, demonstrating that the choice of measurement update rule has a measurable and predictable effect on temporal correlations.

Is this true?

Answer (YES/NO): NO